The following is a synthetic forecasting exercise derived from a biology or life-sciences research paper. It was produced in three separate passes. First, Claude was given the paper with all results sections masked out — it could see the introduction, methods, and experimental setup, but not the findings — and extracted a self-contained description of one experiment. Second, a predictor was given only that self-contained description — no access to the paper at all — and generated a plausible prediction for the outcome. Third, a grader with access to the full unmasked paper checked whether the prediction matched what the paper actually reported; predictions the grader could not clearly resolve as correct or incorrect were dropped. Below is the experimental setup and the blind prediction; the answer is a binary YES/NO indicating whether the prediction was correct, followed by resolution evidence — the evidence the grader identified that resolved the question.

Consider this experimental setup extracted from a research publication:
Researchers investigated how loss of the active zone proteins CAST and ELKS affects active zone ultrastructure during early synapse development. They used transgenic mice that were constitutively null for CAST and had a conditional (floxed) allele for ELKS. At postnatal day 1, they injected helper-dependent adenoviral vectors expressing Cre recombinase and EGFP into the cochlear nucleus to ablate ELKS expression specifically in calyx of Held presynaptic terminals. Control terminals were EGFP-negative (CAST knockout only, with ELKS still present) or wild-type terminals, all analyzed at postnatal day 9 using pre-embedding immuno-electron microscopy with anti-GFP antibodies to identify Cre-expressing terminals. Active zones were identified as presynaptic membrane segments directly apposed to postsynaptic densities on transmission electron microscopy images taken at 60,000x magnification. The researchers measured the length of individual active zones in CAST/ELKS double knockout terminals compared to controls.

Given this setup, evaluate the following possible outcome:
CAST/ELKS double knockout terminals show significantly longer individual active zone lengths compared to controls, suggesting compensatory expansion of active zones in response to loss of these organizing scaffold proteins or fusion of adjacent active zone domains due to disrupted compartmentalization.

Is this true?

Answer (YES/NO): YES